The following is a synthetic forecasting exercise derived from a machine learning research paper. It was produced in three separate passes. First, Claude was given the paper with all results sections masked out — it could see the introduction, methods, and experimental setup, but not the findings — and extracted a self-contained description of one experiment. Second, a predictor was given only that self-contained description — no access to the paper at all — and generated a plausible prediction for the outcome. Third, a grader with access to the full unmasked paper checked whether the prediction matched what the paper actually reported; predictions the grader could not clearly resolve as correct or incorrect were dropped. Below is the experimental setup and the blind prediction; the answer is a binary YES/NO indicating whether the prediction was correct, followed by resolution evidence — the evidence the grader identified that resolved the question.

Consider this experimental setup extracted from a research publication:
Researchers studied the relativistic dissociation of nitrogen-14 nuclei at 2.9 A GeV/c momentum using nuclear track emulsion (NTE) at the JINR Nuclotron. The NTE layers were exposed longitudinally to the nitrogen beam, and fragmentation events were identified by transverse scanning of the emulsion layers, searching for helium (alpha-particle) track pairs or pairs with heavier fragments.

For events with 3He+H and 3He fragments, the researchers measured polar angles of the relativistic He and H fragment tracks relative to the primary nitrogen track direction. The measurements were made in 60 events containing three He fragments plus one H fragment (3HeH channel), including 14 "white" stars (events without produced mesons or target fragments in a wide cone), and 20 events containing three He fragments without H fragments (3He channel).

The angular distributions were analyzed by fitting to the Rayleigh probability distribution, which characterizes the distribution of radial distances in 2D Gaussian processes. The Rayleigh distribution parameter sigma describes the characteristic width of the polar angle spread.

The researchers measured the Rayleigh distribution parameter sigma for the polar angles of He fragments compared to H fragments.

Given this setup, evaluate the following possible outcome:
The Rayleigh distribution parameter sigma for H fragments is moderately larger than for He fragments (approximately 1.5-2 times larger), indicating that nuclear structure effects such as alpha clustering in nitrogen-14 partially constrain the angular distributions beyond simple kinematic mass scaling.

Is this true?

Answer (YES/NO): NO